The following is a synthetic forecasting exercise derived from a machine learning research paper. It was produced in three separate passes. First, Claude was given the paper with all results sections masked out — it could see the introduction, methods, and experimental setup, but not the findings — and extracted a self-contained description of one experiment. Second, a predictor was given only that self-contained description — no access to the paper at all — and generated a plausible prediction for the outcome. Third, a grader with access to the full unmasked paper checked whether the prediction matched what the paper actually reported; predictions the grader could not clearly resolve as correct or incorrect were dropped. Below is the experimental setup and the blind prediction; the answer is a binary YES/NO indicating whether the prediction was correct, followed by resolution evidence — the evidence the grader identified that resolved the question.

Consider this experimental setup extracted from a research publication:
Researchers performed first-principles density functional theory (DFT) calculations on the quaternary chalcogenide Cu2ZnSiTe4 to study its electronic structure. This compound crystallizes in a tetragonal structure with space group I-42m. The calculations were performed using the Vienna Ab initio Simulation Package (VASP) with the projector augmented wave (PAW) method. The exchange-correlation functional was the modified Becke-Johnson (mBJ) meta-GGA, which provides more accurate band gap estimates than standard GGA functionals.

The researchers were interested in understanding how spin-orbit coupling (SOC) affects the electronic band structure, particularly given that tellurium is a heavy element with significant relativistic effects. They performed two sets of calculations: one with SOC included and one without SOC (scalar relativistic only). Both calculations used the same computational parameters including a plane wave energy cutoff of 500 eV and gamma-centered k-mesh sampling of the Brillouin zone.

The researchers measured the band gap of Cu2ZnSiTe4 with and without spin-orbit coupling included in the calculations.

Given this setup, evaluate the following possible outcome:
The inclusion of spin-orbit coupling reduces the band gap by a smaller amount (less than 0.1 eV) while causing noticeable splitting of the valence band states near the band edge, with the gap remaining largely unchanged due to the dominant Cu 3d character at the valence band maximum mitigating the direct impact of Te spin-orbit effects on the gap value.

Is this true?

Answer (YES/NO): NO